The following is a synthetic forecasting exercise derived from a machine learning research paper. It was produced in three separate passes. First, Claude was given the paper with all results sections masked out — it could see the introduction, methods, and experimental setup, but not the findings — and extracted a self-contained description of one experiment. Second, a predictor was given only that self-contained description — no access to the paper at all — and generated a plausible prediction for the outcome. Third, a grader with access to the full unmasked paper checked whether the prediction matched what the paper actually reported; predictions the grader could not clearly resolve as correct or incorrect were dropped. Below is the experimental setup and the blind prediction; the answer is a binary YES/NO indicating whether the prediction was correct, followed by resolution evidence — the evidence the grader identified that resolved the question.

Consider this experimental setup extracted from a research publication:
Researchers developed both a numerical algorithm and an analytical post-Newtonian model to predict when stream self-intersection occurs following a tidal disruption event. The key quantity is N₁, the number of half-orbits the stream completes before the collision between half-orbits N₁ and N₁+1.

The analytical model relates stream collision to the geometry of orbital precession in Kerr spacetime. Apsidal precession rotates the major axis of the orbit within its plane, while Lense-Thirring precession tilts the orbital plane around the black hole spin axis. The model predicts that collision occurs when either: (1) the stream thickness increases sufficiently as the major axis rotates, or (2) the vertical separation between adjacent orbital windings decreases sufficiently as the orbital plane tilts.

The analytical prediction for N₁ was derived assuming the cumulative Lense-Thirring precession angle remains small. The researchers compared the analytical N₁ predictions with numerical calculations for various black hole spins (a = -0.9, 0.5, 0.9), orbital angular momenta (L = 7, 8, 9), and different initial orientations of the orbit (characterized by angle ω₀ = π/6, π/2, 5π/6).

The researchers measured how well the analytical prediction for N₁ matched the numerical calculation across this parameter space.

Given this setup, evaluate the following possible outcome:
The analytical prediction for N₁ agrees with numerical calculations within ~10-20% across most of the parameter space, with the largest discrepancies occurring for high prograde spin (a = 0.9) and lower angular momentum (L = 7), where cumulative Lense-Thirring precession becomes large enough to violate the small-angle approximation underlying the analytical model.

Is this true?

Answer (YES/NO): NO